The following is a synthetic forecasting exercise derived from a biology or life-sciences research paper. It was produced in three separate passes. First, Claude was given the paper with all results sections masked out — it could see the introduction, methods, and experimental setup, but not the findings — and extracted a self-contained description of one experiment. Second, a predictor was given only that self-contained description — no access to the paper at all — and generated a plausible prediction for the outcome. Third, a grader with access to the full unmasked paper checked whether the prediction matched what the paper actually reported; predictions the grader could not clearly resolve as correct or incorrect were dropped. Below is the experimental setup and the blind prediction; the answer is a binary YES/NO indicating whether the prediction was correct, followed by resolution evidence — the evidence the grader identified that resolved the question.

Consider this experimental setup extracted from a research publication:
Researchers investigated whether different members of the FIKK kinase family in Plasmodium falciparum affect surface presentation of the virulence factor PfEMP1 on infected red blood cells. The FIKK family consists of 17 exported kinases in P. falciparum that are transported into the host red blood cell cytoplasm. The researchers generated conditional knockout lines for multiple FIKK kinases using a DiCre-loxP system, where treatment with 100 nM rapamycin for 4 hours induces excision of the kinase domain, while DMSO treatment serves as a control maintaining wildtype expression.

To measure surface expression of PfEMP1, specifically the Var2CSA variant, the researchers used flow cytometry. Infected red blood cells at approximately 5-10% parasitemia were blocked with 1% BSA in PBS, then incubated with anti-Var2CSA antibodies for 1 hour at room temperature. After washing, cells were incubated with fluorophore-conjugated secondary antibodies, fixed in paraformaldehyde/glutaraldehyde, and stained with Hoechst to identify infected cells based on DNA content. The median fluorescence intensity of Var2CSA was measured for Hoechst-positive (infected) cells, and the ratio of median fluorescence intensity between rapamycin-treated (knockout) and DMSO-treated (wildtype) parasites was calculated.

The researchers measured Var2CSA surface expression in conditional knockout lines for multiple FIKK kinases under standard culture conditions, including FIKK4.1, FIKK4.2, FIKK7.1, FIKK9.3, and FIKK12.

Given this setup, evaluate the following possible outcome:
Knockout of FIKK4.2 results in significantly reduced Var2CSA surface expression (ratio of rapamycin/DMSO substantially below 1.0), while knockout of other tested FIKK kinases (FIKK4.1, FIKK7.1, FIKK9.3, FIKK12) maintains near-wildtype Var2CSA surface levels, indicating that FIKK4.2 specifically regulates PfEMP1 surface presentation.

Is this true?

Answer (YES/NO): NO